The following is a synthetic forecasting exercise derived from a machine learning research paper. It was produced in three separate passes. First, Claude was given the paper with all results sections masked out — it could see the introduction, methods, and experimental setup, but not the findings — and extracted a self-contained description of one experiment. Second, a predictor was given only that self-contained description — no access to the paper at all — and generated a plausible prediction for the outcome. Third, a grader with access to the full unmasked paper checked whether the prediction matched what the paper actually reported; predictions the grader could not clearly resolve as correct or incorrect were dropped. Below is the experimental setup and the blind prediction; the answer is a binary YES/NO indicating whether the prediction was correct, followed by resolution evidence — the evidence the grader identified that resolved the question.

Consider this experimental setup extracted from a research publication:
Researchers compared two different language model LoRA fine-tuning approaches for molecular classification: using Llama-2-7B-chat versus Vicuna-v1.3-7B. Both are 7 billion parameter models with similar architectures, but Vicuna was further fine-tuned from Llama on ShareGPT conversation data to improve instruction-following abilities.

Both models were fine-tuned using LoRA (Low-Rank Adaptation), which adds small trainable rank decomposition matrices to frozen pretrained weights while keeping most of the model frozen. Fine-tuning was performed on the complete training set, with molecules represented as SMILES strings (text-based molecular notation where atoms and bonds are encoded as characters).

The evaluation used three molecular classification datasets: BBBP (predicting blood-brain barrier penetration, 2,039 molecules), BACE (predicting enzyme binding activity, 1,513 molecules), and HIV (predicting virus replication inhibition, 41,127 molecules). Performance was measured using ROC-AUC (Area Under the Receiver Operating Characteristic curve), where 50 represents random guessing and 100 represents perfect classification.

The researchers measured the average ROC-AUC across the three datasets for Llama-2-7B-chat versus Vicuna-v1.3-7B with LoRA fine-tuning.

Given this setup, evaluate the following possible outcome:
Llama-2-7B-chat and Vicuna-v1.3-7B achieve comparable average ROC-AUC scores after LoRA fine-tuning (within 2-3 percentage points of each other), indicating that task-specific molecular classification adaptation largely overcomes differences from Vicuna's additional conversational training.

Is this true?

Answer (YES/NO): NO